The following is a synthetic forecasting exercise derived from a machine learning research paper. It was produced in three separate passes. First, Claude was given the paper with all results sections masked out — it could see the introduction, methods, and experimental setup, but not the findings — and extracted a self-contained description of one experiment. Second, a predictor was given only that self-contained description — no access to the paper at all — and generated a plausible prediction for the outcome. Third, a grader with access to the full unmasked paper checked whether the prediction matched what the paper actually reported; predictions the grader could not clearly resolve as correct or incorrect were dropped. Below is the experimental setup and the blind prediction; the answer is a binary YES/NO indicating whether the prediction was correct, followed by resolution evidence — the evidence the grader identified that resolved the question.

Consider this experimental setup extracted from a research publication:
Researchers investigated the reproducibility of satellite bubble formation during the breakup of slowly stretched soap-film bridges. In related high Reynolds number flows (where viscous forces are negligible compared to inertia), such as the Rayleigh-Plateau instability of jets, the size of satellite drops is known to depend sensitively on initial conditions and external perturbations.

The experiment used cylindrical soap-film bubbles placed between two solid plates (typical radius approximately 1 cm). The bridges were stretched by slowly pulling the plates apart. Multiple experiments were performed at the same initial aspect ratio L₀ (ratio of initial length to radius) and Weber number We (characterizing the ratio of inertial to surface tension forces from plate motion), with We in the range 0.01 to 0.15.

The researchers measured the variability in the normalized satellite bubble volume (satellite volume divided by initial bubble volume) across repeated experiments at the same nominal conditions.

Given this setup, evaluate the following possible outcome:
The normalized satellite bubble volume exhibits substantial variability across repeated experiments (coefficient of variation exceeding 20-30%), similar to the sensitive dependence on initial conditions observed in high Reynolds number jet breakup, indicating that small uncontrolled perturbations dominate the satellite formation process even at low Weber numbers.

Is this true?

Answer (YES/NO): NO